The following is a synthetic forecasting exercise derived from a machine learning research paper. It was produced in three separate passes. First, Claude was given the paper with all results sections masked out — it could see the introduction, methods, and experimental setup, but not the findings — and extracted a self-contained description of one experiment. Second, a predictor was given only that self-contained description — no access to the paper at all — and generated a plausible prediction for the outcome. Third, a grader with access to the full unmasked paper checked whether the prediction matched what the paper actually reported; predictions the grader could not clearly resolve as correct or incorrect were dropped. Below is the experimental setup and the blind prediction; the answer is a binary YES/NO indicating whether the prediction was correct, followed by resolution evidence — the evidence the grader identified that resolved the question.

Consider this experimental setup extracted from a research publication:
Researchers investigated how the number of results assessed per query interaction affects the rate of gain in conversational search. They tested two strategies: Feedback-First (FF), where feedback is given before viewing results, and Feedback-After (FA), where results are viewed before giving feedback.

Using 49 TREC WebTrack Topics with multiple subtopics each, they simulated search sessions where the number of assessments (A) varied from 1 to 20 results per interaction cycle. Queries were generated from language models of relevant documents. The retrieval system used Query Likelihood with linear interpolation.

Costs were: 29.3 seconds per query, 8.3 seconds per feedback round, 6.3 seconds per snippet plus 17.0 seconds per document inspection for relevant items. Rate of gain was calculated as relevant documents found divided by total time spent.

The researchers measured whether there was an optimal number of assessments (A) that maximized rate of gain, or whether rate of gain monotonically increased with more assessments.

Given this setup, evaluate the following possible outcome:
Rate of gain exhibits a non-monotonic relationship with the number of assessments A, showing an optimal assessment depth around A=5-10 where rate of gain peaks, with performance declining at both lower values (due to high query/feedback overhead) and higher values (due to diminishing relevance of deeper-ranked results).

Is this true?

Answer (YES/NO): NO